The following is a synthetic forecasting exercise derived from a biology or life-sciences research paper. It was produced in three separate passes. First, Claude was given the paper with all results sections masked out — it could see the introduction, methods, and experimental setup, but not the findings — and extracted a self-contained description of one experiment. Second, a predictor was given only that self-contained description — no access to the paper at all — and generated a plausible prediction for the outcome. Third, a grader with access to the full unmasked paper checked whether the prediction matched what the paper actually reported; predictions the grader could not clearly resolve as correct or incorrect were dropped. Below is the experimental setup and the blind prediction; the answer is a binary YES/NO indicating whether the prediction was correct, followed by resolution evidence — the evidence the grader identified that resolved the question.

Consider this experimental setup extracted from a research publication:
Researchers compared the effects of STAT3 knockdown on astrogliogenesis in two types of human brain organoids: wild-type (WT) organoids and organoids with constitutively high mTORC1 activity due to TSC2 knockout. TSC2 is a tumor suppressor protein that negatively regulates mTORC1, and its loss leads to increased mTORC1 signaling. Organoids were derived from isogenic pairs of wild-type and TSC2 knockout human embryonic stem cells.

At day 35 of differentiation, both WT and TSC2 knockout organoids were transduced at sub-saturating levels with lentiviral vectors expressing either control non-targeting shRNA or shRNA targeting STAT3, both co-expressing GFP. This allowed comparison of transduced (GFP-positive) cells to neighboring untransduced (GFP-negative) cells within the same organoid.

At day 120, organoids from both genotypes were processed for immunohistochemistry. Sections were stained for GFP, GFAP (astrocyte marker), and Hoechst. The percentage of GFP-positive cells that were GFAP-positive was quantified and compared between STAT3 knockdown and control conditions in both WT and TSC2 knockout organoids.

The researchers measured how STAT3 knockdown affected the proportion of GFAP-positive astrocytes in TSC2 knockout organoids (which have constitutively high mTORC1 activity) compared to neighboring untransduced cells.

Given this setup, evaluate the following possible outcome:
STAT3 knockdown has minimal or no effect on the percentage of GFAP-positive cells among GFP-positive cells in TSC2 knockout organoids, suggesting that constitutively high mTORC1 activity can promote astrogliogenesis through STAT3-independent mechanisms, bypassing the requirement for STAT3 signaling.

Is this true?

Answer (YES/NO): NO